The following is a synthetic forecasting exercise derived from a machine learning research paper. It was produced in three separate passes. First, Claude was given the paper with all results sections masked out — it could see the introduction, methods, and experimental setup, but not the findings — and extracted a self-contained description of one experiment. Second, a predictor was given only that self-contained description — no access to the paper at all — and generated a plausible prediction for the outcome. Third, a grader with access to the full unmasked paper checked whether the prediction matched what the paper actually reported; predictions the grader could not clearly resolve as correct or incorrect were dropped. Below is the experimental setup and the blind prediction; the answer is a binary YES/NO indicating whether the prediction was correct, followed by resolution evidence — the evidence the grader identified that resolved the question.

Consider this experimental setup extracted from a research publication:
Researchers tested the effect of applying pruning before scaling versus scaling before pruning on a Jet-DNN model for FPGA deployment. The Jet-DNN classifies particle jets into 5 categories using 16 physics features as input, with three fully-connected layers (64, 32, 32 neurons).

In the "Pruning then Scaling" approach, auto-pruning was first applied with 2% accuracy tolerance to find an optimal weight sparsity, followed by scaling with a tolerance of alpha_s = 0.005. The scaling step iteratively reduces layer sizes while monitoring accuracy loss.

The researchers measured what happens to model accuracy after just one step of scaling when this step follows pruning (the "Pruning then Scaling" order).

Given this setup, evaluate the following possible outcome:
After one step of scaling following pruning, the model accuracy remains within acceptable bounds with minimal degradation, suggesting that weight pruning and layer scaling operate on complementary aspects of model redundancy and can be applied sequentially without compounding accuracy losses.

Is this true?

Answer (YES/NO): NO